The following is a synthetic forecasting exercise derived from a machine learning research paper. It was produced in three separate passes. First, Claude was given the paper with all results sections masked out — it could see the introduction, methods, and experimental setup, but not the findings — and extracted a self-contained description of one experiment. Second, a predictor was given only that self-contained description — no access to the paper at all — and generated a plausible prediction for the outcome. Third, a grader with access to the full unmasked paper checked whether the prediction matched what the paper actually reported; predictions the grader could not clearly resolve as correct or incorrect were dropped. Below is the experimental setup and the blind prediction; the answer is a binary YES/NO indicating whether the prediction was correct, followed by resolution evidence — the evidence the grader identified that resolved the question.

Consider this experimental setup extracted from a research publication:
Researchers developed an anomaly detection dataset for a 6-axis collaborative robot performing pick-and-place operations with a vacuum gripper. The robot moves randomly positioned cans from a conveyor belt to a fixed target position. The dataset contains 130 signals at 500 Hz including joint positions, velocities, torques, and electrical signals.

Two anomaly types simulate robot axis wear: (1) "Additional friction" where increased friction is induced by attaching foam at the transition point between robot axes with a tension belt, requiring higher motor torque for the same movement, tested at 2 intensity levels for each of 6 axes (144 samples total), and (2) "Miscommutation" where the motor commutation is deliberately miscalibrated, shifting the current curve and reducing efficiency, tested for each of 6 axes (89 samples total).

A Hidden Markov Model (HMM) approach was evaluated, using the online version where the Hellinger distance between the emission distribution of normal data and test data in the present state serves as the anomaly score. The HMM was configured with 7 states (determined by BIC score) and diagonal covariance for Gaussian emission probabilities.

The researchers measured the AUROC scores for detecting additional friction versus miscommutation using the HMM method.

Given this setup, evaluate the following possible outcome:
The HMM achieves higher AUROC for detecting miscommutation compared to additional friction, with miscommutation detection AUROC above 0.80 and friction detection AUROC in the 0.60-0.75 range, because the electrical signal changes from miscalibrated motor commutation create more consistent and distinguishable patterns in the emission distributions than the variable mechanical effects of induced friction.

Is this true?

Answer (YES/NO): NO